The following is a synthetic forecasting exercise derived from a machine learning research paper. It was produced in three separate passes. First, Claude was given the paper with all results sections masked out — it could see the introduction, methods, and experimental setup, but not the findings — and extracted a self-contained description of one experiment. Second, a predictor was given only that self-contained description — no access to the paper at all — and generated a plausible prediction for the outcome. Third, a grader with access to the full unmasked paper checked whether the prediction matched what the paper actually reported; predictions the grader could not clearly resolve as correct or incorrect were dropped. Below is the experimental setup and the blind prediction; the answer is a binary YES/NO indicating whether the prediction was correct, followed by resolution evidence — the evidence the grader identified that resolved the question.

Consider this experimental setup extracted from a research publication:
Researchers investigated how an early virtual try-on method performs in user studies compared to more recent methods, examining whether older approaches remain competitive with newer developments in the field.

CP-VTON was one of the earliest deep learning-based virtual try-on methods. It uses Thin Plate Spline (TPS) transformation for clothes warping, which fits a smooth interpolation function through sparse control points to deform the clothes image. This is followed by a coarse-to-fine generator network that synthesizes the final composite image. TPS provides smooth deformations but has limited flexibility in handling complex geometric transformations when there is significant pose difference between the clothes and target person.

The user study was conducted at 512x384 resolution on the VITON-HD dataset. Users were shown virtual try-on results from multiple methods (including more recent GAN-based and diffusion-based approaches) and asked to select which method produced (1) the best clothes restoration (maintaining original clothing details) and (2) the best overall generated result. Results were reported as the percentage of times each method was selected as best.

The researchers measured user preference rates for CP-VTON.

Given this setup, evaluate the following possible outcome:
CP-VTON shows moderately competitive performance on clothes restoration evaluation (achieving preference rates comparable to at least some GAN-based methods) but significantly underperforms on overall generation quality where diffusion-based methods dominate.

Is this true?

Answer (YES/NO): NO